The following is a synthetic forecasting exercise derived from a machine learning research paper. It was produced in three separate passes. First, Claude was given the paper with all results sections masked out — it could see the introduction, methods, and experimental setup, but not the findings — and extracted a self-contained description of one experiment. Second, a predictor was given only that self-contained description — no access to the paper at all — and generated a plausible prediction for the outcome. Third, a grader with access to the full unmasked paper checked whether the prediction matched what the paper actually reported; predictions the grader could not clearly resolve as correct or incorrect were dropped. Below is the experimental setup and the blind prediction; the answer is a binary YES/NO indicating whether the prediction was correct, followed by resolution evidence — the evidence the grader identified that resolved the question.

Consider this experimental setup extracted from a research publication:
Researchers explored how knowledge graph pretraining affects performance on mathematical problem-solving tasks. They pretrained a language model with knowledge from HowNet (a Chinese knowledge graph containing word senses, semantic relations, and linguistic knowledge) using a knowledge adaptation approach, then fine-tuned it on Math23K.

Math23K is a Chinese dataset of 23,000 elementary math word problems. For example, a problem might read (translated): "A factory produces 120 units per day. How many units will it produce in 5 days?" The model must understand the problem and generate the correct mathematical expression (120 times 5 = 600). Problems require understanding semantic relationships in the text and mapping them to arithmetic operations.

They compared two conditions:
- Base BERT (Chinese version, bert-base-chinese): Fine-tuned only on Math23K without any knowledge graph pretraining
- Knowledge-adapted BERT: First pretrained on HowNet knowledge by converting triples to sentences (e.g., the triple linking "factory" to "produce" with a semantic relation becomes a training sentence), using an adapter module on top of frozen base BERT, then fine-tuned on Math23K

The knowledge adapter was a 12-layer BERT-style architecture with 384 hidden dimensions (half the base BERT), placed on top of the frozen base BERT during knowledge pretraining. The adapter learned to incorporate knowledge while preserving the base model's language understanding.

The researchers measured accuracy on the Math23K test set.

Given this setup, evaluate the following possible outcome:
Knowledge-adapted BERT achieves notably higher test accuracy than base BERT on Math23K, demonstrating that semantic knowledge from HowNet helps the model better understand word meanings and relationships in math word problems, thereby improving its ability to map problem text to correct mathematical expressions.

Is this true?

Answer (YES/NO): NO